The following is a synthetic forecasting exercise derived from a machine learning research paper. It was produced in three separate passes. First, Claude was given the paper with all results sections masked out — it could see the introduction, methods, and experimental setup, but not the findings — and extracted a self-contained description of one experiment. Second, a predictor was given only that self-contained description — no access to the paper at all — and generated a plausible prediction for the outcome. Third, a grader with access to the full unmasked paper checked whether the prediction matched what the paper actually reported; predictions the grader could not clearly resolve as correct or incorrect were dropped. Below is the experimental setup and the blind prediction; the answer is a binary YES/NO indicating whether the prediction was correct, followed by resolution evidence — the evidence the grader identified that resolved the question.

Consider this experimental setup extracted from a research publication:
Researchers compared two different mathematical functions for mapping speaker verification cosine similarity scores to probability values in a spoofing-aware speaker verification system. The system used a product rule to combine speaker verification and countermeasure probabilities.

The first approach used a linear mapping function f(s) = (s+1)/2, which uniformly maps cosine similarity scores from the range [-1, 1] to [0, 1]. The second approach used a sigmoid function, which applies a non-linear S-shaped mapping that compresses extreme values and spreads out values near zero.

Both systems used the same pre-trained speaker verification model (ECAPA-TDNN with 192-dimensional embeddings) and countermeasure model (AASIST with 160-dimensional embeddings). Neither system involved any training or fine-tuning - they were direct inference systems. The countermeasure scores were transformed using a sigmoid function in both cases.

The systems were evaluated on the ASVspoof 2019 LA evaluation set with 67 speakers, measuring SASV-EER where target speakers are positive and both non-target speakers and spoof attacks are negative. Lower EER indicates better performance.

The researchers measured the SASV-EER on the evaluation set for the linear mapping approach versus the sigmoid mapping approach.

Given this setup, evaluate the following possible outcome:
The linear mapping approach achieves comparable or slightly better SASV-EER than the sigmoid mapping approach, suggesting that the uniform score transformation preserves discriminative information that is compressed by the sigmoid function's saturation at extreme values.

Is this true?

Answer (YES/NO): YES